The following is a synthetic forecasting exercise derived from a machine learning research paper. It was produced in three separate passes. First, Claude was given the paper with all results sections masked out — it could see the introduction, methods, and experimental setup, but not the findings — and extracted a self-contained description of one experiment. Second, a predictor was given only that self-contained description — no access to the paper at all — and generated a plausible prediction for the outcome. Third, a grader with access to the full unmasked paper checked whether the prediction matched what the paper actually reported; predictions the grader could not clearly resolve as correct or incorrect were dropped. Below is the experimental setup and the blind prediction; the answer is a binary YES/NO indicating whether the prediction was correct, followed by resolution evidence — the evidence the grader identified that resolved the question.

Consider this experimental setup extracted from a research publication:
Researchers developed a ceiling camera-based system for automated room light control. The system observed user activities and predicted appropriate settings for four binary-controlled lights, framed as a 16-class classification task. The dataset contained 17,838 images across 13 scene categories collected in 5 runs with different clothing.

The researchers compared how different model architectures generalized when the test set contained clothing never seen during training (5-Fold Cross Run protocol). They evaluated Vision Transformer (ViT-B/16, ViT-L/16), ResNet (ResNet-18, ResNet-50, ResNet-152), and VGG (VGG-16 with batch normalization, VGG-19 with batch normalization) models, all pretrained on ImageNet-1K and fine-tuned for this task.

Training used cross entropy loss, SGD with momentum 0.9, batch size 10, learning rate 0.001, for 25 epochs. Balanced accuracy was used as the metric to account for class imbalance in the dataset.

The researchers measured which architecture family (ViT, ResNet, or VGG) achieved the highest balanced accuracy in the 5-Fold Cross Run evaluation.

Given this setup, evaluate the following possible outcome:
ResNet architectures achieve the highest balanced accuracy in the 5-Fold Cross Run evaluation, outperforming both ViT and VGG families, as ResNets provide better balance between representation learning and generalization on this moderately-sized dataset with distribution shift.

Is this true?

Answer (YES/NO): NO